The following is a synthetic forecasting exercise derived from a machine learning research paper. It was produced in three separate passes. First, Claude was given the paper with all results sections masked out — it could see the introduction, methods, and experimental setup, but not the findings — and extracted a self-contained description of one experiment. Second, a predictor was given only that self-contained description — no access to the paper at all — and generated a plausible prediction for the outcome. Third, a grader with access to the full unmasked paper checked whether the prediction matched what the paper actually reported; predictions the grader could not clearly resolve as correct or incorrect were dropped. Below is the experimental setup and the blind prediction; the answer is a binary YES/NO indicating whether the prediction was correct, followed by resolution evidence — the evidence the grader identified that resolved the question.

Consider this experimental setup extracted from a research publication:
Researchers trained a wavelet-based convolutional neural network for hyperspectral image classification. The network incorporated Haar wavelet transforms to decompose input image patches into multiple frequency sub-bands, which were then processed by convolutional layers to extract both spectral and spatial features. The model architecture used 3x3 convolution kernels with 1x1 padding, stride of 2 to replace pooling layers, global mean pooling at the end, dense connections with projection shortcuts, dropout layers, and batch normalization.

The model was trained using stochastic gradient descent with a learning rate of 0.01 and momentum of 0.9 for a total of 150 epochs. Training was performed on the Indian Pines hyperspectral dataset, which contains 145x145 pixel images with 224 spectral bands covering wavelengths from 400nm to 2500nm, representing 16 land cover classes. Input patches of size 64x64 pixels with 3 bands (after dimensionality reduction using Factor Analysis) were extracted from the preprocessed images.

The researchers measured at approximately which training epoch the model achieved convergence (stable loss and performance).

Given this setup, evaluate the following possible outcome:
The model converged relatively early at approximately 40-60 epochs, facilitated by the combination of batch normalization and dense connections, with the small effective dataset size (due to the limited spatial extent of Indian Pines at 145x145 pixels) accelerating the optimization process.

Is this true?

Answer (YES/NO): YES